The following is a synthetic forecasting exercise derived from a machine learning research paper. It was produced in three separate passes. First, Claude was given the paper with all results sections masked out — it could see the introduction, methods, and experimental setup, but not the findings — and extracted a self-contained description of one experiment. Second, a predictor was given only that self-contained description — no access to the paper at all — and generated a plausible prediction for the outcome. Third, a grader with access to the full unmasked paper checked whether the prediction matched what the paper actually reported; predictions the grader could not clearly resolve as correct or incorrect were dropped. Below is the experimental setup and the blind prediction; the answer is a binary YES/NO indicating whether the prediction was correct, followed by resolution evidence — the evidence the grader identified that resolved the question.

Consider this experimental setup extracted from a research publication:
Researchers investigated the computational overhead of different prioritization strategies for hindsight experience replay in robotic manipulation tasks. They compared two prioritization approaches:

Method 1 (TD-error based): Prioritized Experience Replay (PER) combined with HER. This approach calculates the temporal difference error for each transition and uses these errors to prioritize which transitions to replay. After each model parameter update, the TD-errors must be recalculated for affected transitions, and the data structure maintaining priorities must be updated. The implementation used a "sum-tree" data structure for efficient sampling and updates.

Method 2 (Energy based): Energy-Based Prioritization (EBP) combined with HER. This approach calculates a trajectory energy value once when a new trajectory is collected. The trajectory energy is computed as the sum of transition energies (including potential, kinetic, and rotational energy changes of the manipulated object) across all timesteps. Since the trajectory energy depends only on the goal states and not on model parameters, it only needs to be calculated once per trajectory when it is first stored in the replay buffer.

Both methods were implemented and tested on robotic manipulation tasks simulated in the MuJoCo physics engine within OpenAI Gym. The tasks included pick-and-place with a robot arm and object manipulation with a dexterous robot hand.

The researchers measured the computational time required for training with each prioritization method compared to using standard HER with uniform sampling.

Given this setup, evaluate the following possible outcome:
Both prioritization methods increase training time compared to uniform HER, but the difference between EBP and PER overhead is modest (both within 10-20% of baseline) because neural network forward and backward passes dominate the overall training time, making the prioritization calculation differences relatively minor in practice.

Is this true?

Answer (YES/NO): NO